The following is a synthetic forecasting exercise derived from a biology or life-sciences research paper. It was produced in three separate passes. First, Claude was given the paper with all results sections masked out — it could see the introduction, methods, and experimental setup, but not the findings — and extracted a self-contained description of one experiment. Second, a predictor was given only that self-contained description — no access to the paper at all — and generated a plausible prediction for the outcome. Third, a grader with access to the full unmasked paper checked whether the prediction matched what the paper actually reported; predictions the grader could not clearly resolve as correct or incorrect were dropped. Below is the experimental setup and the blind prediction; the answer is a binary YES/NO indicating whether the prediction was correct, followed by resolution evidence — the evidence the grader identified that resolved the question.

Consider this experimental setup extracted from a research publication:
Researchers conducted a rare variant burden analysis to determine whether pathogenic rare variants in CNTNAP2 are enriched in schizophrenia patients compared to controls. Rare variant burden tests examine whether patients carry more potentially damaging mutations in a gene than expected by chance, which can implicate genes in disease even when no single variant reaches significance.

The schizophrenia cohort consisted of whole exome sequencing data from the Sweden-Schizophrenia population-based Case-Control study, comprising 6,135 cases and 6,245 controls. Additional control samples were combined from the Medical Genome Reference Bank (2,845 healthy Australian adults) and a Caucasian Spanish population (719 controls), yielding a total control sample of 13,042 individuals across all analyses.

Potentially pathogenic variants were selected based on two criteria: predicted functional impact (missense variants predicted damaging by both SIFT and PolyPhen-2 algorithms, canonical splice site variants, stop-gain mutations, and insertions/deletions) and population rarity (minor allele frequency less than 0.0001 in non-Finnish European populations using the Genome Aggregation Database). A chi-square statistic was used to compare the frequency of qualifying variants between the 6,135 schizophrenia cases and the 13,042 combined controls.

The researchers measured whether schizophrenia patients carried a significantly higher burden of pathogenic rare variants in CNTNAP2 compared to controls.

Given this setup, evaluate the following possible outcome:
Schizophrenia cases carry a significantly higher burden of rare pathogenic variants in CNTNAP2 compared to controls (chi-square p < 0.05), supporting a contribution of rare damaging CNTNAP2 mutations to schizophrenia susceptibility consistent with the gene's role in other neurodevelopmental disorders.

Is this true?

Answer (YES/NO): NO